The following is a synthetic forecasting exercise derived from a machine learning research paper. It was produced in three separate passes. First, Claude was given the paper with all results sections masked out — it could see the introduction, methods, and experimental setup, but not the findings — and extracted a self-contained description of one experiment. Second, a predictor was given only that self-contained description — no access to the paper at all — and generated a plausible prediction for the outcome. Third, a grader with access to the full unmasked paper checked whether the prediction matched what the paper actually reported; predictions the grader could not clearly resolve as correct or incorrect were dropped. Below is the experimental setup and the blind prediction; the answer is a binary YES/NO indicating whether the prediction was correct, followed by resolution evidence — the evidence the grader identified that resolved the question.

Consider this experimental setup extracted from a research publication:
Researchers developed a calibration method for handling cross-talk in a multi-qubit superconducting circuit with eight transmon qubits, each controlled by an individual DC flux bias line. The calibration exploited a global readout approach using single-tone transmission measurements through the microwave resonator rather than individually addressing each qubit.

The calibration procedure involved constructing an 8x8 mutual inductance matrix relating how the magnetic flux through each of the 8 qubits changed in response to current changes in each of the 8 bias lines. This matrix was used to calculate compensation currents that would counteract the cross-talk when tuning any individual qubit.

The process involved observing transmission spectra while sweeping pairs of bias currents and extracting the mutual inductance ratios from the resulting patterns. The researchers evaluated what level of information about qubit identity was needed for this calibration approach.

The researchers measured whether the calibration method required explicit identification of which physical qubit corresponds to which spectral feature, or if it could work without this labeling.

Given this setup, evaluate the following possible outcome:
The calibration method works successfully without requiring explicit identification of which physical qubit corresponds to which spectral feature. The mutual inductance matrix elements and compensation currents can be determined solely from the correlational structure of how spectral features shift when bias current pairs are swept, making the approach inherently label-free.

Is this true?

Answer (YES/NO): YES